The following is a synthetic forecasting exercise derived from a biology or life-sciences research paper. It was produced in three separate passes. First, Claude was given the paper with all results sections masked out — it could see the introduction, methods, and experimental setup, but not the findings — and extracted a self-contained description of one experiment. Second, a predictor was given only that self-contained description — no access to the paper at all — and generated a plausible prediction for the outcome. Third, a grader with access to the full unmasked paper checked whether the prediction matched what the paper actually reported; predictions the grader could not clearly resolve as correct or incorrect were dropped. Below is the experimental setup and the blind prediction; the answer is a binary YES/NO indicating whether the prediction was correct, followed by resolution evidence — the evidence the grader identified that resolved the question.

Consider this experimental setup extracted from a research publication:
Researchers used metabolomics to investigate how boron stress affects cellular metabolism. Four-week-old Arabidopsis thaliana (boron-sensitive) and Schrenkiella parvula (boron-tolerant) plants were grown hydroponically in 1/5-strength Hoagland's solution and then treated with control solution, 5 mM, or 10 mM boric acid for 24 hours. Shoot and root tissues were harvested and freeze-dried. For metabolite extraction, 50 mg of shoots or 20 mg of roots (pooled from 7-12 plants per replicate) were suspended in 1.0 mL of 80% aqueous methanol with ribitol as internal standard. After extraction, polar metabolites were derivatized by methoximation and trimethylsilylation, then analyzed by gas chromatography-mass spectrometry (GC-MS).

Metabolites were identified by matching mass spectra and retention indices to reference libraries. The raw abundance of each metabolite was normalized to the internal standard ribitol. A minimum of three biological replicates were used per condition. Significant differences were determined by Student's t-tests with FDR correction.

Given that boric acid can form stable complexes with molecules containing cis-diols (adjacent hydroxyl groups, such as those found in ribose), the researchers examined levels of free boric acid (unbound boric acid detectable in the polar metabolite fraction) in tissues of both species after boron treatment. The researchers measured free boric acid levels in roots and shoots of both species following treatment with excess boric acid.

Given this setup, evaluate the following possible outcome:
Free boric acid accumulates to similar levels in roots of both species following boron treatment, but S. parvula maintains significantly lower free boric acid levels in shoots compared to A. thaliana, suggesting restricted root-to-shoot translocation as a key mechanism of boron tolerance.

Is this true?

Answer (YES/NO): NO